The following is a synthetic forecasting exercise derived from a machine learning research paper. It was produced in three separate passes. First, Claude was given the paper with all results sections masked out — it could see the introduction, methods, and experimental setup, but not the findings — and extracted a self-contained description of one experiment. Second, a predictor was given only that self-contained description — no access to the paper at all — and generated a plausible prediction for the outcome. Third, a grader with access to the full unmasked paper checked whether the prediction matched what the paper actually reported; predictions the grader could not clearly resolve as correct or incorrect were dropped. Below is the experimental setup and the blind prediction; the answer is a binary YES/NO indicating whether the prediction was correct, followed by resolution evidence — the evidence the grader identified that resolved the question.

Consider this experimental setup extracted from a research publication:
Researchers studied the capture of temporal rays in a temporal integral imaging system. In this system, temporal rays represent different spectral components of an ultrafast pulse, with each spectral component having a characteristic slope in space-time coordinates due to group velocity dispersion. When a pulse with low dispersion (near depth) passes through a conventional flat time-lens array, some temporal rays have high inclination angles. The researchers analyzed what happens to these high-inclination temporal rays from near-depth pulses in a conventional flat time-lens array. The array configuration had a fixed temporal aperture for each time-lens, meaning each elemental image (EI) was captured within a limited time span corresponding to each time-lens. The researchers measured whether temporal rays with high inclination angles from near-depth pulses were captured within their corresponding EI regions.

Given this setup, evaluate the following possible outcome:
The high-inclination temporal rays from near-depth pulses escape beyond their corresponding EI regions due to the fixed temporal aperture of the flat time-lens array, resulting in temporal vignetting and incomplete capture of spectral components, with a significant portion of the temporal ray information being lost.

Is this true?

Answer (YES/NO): YES